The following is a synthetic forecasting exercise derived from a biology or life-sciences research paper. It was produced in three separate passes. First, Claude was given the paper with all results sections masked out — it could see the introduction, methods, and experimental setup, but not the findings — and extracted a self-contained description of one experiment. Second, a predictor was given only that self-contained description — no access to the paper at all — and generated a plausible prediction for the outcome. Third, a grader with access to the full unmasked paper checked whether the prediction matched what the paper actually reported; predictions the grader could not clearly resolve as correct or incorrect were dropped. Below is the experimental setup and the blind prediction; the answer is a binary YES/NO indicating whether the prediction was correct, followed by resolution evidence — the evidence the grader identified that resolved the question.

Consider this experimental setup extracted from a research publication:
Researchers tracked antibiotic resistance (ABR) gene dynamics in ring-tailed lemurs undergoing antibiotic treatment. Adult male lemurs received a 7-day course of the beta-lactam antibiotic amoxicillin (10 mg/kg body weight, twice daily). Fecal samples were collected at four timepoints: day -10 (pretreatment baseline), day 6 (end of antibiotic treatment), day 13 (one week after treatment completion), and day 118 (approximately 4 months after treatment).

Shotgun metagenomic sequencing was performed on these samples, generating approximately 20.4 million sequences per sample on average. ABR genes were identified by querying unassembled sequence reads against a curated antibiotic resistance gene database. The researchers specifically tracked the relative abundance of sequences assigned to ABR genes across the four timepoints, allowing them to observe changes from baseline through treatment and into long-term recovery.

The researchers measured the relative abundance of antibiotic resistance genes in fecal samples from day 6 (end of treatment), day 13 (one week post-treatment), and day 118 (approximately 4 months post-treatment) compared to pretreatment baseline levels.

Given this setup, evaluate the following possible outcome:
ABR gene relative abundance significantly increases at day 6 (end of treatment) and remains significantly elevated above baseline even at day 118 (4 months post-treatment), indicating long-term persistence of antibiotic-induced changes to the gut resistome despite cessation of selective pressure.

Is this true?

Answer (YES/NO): NO